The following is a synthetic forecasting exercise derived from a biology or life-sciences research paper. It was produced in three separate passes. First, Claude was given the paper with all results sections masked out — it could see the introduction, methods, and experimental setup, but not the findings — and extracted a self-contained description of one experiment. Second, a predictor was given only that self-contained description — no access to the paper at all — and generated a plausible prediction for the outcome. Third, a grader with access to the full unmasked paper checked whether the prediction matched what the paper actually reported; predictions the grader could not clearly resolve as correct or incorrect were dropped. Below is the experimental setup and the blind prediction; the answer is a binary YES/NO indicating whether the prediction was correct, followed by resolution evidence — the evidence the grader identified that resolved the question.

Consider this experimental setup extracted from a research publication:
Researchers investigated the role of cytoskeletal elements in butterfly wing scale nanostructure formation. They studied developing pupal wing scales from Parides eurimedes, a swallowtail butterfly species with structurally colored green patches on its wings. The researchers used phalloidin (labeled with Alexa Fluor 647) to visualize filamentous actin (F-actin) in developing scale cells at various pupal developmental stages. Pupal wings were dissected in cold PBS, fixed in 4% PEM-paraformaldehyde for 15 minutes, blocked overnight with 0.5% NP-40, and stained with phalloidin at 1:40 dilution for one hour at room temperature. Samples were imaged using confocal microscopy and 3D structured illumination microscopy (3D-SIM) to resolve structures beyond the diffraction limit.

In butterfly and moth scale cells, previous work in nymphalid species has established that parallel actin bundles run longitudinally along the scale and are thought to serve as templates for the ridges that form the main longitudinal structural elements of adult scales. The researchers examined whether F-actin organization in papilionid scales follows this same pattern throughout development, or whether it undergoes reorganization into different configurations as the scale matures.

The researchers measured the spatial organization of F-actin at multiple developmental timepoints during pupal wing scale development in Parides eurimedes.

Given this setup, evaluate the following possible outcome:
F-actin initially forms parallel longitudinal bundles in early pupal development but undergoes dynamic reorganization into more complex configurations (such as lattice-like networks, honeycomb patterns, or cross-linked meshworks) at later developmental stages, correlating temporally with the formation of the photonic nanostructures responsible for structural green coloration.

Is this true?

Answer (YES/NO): YES